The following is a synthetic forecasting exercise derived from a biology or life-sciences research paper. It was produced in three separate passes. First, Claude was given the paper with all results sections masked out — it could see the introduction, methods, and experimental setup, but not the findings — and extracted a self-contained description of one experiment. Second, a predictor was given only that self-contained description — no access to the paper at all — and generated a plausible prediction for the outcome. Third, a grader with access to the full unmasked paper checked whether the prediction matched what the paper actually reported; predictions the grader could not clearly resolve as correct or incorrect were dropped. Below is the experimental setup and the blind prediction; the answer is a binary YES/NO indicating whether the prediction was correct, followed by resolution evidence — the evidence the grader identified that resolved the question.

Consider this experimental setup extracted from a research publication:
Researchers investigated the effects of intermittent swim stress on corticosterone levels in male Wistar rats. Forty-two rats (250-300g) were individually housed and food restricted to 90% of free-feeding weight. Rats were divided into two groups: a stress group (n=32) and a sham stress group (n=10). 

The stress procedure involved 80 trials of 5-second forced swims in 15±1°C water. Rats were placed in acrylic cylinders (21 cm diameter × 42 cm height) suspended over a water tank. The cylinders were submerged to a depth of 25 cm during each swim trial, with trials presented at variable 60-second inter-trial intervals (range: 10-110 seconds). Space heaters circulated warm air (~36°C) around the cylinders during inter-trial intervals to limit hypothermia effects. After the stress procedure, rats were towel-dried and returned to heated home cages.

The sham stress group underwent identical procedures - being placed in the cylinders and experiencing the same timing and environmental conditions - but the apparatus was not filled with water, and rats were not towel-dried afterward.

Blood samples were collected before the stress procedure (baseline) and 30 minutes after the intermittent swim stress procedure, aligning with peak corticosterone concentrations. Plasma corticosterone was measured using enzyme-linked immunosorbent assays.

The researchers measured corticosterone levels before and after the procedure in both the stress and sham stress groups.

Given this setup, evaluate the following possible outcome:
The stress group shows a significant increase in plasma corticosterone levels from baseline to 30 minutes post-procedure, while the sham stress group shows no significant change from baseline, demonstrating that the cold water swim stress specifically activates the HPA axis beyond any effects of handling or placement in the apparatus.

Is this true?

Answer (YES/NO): YES